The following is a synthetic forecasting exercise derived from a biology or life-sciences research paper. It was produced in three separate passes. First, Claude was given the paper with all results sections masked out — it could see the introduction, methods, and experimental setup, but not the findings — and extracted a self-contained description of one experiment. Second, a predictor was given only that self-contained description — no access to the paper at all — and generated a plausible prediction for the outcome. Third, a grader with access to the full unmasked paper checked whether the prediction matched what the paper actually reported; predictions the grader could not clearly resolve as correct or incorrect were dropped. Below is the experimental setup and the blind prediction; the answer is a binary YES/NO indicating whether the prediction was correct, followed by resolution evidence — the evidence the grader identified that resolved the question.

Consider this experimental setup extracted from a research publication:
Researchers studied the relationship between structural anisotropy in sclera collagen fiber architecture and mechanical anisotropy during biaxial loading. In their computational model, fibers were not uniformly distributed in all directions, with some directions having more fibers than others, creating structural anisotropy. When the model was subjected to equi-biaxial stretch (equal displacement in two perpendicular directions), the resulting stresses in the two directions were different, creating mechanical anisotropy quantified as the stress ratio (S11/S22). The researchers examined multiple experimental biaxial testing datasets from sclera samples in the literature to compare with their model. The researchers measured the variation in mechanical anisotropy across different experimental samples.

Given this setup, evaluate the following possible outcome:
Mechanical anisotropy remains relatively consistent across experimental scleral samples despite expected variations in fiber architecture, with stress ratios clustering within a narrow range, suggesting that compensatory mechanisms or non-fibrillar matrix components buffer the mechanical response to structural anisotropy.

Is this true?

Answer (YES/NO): NO